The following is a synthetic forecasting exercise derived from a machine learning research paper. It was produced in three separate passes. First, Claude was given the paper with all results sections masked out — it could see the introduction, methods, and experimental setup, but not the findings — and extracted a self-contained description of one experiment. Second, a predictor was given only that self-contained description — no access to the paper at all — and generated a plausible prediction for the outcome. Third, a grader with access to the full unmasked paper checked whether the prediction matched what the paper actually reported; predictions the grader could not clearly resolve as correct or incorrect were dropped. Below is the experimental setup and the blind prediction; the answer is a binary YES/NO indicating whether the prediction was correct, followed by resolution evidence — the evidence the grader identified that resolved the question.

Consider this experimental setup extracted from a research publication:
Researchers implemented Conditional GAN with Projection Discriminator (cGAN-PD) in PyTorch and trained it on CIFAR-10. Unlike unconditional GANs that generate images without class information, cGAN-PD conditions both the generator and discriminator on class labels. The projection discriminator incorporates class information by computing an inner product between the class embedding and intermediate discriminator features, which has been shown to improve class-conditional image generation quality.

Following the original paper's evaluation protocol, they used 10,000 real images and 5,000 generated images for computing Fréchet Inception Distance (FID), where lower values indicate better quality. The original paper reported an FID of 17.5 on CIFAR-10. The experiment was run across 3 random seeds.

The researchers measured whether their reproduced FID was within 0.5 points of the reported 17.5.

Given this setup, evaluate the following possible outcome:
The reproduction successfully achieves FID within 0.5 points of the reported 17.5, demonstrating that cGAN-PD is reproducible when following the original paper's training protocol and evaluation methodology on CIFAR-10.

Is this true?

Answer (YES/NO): YES